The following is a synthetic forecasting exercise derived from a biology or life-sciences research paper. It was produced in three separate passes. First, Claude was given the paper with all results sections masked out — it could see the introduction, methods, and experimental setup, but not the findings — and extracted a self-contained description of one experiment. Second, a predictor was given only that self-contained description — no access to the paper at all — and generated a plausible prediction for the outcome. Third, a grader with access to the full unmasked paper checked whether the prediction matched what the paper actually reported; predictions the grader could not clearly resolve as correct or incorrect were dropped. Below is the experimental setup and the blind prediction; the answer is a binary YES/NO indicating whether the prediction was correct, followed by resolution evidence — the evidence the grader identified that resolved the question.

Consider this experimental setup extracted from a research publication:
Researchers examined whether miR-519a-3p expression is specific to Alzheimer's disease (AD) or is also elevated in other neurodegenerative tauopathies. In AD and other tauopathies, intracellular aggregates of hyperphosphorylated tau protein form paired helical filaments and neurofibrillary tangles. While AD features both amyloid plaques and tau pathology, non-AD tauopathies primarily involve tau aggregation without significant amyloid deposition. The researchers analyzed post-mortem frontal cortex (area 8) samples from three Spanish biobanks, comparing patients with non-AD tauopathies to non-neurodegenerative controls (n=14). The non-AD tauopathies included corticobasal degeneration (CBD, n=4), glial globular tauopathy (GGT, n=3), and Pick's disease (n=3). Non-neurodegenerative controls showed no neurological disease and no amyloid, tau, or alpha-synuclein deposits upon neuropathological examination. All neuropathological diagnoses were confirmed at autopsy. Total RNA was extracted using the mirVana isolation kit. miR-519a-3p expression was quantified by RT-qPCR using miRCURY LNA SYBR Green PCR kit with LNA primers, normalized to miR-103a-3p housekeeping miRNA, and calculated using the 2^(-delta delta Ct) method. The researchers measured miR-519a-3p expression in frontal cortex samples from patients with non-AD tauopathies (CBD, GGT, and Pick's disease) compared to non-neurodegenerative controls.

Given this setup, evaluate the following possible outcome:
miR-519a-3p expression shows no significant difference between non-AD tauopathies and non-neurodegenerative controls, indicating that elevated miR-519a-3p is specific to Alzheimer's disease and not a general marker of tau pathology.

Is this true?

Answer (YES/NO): YES